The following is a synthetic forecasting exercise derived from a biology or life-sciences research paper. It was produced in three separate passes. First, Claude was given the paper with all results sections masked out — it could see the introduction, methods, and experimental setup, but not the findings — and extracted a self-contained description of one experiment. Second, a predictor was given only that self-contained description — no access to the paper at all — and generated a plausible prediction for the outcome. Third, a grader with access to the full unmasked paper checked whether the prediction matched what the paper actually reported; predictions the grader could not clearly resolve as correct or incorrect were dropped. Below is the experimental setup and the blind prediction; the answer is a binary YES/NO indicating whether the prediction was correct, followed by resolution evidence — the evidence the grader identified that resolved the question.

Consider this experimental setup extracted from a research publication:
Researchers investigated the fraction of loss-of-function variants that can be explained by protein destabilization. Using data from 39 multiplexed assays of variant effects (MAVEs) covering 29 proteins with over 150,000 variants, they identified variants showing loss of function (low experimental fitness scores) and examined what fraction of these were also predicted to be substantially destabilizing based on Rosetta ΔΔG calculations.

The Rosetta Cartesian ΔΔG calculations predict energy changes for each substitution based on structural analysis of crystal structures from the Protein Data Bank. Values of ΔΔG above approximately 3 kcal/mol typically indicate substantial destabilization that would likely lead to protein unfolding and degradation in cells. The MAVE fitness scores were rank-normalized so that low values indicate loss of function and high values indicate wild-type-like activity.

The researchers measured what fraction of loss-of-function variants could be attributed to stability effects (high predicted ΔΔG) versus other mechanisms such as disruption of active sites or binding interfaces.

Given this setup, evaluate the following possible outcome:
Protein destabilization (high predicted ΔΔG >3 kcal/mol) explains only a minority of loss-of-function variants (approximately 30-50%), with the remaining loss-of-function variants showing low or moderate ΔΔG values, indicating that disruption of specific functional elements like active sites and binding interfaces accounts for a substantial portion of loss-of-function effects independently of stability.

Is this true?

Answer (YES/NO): YES